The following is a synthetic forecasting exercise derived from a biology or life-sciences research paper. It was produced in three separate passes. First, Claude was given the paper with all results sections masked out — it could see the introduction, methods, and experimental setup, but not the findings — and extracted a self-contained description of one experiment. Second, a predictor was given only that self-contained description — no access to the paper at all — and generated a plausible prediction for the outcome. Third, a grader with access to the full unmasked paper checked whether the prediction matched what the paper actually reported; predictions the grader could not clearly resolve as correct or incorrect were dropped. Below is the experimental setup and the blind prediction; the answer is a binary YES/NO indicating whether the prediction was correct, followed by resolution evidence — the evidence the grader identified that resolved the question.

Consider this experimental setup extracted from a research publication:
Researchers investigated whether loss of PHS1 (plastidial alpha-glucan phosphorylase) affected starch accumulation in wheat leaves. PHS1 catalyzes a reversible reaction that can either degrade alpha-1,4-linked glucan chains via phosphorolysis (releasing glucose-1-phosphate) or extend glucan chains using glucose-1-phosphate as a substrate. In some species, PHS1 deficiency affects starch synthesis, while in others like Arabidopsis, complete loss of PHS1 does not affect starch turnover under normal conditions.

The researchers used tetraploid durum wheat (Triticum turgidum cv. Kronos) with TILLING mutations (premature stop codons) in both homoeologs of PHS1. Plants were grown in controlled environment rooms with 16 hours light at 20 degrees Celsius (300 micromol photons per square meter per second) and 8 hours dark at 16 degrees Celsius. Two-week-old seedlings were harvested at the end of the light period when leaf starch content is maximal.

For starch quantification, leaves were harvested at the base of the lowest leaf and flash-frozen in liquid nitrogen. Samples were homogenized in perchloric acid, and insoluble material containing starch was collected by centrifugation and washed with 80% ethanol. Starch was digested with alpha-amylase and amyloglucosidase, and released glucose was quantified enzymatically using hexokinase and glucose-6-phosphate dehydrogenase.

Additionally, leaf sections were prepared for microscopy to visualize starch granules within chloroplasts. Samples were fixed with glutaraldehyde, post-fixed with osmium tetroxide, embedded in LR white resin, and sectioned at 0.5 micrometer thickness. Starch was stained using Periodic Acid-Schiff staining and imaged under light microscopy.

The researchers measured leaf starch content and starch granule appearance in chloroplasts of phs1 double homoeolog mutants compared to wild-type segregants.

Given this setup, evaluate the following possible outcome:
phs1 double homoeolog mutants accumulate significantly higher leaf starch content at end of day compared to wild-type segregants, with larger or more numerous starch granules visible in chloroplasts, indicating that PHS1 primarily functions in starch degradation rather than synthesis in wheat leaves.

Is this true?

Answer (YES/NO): NO